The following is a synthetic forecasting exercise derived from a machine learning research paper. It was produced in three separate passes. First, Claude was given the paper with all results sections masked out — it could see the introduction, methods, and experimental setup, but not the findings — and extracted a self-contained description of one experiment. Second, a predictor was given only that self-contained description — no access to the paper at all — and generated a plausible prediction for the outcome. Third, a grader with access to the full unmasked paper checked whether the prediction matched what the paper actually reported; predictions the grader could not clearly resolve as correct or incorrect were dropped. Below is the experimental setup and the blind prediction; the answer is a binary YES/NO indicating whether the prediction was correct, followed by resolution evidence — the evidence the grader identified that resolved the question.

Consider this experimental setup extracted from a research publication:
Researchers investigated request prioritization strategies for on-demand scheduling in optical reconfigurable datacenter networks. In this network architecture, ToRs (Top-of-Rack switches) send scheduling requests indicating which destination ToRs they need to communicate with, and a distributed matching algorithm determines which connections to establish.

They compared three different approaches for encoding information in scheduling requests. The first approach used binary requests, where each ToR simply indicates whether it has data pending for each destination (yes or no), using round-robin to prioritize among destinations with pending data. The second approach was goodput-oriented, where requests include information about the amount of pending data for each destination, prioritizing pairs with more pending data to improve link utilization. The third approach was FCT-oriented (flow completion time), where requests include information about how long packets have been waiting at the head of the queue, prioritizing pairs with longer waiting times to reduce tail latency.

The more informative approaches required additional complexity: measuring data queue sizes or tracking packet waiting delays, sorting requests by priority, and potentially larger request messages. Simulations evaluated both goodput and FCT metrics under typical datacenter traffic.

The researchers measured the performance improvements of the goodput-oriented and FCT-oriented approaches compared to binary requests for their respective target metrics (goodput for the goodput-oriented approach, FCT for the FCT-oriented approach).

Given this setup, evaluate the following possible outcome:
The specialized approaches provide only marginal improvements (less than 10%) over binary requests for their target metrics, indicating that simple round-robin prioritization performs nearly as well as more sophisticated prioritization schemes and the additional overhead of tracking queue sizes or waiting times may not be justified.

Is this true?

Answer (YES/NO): NO